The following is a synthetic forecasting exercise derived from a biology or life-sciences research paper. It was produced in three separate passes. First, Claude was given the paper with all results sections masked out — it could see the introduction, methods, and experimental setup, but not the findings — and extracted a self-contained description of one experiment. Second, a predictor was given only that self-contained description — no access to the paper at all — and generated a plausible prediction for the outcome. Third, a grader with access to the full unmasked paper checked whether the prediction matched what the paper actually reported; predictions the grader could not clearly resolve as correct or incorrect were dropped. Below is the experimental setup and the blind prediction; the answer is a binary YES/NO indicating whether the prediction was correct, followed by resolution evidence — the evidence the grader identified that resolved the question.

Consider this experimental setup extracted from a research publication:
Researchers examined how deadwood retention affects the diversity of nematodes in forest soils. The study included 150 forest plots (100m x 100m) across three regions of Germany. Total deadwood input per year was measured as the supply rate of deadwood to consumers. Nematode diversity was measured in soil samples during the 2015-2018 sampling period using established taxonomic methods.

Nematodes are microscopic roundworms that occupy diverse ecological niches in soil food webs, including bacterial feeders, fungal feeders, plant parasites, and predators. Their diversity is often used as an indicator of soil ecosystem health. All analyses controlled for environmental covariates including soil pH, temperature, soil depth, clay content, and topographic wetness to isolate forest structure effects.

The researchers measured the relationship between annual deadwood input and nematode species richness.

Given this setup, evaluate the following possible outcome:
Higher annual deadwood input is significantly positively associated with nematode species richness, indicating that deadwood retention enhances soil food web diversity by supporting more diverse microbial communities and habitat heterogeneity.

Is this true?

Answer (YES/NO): NO